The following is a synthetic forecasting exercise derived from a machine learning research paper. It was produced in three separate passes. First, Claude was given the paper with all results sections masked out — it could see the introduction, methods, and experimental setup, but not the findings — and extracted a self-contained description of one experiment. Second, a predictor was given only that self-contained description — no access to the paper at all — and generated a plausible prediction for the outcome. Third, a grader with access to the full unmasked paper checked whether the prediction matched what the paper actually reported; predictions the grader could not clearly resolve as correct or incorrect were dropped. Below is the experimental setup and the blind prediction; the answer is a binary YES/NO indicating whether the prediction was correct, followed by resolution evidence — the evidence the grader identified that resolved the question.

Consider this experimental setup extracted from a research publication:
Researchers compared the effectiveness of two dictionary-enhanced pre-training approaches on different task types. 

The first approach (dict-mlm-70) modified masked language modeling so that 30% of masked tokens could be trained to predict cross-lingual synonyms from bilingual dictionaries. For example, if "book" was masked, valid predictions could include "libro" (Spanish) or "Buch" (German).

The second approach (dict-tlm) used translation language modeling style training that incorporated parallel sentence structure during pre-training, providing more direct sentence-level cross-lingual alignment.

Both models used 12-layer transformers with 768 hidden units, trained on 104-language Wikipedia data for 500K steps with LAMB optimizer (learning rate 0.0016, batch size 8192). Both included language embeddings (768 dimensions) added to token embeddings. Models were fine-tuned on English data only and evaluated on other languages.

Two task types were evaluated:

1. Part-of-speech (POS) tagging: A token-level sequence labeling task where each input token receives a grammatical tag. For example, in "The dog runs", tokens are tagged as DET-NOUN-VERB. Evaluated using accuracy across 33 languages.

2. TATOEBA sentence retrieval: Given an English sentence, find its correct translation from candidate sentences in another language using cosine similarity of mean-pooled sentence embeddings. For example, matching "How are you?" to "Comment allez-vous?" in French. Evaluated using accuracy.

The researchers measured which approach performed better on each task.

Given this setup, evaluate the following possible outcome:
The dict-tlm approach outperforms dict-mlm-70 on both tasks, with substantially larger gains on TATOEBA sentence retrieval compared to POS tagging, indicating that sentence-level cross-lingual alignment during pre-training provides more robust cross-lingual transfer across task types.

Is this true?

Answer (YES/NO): NO